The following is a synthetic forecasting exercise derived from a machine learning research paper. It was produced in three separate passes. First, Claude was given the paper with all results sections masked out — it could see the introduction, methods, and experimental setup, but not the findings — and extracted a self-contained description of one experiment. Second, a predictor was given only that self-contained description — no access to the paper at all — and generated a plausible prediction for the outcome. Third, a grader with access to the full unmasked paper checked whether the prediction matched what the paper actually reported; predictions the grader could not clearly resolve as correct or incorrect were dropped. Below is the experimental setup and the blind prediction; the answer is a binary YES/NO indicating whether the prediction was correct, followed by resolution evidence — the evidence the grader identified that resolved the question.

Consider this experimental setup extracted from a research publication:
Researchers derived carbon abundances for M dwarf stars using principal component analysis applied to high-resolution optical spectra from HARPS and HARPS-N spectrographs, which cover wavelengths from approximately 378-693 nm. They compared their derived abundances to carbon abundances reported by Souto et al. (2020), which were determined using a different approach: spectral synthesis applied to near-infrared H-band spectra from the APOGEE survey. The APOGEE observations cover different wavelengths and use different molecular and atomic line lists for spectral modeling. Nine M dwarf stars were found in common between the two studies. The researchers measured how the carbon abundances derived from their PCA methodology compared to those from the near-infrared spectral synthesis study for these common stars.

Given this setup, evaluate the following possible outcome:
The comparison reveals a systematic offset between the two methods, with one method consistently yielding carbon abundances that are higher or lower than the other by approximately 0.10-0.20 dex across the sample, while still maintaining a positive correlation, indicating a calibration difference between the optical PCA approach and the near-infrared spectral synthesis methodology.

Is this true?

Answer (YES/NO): NO